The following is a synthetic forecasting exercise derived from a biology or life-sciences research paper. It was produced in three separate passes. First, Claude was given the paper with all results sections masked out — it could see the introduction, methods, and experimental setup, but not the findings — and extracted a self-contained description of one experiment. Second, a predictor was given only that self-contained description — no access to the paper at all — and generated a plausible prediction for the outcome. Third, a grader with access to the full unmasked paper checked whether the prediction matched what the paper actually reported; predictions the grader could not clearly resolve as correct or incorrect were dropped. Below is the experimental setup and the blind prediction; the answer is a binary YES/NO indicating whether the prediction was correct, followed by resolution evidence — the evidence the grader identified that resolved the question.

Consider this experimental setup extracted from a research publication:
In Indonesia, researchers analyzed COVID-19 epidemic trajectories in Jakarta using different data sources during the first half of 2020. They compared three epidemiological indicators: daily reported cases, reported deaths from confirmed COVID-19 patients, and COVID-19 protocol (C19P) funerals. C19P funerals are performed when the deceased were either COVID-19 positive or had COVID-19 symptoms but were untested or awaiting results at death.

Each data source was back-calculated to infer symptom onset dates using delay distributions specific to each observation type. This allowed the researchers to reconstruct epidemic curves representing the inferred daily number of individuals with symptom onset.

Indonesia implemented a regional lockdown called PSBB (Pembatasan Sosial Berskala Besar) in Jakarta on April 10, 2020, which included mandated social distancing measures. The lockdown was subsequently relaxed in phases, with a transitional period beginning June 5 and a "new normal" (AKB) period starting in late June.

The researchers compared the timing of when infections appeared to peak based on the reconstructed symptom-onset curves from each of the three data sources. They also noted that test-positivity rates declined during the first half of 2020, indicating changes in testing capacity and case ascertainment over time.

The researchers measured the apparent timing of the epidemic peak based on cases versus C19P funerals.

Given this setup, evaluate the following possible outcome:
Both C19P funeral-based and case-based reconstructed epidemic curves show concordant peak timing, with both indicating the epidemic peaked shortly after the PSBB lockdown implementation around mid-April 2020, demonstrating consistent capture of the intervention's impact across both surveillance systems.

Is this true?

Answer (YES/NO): NO